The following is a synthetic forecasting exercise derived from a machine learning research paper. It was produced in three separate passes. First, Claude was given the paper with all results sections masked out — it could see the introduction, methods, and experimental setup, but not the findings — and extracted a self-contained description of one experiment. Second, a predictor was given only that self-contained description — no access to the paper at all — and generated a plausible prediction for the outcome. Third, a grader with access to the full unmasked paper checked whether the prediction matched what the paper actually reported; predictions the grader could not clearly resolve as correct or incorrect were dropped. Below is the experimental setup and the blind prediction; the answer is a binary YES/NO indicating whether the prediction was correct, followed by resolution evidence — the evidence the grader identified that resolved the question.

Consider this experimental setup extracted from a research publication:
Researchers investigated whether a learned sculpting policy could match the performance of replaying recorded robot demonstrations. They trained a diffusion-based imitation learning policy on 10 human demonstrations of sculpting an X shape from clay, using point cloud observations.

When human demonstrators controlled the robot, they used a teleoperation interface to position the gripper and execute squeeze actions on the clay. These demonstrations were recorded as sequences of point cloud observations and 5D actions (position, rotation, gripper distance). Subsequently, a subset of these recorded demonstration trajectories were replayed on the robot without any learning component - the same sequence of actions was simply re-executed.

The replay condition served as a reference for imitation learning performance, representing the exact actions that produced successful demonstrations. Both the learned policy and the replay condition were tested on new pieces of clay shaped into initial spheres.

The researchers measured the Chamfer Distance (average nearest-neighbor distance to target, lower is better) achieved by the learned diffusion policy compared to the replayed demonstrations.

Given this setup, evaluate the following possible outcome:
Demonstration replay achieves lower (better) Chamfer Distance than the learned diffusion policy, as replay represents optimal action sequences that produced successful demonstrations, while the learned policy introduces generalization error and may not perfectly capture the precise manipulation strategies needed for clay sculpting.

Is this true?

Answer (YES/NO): NO